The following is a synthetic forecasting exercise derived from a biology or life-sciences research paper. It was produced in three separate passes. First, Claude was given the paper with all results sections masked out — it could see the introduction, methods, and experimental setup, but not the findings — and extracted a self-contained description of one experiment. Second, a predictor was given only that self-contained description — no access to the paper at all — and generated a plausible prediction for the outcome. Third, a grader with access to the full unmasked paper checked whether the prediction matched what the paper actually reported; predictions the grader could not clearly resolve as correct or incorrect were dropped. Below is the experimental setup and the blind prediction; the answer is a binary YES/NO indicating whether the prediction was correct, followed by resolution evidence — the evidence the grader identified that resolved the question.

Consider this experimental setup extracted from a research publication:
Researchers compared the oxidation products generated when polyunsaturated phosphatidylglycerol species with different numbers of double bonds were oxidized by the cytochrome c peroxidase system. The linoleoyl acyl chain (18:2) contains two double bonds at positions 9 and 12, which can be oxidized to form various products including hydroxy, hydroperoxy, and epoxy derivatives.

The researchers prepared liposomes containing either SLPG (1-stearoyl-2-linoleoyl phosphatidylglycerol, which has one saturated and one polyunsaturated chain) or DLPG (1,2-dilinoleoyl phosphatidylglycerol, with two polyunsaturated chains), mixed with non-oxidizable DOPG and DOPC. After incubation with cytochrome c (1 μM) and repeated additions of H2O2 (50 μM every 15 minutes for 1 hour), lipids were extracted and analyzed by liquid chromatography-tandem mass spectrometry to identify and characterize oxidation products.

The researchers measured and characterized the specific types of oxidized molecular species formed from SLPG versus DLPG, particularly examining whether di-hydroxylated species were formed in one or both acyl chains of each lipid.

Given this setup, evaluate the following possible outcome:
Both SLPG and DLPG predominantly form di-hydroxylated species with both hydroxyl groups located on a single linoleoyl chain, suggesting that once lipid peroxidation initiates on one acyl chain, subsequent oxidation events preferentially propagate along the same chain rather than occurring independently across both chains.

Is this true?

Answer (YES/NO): NO